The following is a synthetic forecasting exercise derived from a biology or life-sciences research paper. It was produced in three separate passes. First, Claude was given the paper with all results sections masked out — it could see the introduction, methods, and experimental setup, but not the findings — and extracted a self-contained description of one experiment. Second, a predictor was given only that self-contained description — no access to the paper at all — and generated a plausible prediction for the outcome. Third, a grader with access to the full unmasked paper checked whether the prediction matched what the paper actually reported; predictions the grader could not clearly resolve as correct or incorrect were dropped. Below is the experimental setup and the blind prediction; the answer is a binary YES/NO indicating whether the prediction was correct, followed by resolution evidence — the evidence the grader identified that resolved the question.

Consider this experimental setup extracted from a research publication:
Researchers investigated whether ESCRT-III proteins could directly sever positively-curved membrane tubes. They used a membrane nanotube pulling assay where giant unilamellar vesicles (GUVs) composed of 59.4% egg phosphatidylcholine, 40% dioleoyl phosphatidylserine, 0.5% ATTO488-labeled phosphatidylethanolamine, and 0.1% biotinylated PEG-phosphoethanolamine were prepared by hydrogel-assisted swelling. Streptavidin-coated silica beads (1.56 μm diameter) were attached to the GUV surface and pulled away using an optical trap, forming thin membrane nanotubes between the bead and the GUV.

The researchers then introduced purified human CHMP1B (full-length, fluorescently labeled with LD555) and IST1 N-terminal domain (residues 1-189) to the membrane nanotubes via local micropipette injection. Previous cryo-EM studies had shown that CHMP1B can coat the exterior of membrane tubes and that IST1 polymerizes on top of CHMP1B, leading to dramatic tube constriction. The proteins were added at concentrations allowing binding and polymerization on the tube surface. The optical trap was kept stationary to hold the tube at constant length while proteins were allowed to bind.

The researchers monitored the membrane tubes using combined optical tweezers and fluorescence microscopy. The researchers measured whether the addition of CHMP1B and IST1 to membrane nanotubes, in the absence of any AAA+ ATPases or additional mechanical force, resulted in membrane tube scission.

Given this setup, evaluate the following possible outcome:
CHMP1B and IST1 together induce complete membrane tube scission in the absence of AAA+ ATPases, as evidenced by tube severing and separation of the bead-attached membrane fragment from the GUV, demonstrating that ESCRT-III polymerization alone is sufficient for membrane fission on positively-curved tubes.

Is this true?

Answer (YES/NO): NO